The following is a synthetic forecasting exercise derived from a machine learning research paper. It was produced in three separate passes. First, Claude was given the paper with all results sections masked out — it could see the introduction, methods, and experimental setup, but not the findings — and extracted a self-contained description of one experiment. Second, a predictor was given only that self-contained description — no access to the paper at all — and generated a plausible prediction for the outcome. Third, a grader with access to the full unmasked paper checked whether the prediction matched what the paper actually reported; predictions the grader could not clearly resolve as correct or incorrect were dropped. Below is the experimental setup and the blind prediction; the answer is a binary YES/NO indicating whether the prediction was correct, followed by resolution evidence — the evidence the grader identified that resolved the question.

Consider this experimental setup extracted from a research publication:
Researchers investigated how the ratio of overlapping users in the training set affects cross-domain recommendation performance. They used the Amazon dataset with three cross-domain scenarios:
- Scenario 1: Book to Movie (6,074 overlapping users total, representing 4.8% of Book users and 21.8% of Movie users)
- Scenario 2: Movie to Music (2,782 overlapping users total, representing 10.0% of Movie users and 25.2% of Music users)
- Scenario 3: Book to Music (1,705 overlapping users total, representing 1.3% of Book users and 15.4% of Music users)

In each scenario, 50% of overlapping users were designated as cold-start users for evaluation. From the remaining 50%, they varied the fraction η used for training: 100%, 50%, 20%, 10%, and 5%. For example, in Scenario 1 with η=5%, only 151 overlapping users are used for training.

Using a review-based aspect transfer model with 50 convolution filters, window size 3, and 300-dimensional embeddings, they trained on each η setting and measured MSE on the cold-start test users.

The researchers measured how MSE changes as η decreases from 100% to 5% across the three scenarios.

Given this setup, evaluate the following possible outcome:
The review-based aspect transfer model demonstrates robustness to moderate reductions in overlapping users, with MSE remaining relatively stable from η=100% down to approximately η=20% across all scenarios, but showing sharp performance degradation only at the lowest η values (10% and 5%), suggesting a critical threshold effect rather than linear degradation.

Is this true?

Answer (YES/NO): NO